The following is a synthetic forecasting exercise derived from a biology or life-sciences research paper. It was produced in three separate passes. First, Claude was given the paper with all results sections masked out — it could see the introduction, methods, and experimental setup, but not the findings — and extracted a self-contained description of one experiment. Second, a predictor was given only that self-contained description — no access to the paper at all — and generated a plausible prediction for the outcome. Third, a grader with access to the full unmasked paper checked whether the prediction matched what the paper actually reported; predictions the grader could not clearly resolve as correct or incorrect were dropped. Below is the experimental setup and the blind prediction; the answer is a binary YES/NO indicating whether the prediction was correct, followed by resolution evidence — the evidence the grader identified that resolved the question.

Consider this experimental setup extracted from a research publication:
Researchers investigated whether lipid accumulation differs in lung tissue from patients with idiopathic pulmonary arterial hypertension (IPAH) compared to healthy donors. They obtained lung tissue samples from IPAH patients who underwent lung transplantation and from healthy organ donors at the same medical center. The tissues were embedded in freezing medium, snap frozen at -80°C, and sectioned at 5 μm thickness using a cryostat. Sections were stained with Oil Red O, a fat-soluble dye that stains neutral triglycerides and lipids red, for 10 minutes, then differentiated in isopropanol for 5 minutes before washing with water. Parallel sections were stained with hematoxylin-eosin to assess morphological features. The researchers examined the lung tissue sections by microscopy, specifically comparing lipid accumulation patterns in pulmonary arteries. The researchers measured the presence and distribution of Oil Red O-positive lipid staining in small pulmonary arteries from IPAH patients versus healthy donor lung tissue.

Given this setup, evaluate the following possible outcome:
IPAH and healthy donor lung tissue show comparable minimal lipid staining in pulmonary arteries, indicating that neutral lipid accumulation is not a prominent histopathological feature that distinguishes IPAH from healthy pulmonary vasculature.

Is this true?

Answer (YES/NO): NO